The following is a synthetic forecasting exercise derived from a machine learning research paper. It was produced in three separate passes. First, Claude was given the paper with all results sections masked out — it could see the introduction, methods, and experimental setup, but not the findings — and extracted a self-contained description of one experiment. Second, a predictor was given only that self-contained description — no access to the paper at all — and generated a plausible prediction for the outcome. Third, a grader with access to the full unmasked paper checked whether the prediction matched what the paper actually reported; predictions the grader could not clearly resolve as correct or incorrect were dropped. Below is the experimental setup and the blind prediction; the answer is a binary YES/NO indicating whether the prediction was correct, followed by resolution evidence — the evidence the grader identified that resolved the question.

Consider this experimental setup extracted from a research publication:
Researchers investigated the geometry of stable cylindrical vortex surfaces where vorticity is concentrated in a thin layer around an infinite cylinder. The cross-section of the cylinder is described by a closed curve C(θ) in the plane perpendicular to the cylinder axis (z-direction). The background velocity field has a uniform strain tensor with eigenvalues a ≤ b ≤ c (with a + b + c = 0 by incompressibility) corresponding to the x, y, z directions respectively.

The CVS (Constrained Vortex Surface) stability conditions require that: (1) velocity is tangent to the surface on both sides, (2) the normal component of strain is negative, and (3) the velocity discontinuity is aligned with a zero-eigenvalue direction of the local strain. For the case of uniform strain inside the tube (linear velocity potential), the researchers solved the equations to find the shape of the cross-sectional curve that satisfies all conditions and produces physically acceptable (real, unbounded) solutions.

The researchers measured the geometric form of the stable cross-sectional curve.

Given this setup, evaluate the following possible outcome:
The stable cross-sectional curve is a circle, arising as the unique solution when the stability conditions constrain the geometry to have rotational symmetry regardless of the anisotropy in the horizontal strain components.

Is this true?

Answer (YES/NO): NO